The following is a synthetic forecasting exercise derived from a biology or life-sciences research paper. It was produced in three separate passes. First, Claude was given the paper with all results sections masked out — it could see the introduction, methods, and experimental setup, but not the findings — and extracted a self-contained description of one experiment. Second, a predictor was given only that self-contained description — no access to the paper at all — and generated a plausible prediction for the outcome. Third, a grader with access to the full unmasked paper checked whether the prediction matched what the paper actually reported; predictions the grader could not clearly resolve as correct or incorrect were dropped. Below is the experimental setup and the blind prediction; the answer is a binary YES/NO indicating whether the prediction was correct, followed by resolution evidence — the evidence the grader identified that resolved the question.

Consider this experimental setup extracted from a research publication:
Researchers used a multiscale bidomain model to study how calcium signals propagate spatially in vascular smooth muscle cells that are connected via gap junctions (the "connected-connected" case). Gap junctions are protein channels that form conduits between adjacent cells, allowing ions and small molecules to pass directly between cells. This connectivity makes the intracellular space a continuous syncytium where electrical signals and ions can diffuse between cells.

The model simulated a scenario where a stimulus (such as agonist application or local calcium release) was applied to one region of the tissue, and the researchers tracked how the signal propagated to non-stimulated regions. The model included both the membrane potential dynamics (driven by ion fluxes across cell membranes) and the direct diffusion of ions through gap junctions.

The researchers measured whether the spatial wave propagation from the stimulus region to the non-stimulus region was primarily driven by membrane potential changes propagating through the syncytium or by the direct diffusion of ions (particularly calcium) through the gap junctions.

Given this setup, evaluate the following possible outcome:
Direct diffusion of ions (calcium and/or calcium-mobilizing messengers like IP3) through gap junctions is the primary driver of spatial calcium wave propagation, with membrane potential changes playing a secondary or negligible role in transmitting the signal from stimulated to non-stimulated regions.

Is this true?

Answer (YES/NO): NO